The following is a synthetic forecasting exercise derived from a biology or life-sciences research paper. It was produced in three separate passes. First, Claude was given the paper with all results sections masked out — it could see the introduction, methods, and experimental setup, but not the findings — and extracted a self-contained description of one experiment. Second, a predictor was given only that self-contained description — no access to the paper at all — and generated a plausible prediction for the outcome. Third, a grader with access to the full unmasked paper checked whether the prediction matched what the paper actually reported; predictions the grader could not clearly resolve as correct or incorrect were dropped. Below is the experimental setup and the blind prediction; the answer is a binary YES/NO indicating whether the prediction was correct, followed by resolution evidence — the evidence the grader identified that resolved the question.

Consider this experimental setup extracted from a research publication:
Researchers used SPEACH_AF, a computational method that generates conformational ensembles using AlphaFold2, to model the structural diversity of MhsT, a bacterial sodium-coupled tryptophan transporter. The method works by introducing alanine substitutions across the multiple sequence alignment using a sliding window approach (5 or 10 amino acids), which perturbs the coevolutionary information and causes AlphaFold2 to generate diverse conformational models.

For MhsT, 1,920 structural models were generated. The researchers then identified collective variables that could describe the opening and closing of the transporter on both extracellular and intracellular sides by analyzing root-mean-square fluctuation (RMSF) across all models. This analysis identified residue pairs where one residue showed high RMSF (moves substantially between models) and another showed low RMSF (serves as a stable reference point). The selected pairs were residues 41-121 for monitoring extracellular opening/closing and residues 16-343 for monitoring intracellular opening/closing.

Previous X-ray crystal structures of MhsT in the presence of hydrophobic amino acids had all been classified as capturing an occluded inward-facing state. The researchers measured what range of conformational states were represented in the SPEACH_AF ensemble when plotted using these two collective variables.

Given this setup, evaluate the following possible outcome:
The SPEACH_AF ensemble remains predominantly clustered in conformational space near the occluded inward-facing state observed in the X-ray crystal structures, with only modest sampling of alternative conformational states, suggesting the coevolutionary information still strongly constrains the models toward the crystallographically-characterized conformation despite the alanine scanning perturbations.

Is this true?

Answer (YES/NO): NO